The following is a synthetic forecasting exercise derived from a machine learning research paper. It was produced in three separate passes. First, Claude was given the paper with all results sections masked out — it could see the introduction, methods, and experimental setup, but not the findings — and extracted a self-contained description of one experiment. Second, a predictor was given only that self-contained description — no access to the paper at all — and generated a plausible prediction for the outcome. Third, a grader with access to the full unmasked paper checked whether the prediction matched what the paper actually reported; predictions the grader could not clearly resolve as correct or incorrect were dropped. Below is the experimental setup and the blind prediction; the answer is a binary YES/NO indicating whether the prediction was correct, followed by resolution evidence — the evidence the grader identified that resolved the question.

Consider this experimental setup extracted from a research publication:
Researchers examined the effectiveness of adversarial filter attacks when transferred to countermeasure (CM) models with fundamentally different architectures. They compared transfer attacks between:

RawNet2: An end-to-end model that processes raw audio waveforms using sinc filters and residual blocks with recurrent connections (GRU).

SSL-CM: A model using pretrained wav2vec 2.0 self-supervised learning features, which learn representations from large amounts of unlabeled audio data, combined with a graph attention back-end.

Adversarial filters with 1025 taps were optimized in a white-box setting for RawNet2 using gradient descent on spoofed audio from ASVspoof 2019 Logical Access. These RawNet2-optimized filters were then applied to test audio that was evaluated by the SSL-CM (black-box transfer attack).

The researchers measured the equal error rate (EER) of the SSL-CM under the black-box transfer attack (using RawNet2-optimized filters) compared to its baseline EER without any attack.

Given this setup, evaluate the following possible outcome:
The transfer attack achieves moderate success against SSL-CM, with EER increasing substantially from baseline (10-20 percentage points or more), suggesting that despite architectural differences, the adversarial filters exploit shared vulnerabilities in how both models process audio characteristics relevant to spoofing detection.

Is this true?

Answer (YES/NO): NO